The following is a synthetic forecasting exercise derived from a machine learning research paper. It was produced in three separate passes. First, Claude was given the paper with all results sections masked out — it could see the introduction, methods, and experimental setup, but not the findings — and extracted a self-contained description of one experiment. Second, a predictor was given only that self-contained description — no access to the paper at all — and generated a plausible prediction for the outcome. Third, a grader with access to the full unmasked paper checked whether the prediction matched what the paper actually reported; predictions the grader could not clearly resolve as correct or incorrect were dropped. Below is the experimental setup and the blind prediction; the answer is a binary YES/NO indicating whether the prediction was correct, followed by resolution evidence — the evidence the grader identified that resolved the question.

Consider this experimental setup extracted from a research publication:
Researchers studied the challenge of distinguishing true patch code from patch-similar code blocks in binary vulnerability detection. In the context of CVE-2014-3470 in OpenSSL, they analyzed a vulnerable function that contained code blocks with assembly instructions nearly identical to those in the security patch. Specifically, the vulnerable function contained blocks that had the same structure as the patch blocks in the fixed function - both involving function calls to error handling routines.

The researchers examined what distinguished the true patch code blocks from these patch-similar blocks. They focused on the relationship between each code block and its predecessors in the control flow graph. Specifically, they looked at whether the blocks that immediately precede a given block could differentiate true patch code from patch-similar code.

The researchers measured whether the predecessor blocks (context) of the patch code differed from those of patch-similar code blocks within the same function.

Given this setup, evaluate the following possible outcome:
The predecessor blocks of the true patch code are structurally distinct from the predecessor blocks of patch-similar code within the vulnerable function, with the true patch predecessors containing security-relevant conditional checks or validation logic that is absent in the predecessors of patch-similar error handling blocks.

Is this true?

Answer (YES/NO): NO